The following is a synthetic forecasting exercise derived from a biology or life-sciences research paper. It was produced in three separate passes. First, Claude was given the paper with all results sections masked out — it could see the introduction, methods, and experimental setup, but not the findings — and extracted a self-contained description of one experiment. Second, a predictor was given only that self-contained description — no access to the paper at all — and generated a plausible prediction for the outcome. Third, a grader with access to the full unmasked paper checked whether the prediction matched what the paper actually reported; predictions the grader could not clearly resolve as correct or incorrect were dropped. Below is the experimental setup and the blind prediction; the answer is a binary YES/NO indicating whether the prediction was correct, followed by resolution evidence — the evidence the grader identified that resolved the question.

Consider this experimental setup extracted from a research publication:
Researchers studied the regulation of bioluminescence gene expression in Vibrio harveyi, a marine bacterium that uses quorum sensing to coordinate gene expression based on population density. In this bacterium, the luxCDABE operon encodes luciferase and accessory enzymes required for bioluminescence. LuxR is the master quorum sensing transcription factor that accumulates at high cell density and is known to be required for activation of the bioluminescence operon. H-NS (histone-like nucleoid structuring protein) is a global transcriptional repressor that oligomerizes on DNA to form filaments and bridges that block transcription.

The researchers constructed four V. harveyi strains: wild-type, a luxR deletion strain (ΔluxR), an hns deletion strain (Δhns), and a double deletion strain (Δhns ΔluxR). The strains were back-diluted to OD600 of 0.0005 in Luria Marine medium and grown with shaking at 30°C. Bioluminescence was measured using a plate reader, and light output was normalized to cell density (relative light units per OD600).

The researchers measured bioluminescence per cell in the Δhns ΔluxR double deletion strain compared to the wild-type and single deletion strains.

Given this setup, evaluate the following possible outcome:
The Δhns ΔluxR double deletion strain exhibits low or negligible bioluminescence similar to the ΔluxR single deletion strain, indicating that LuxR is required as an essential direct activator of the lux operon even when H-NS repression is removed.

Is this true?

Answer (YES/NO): NO